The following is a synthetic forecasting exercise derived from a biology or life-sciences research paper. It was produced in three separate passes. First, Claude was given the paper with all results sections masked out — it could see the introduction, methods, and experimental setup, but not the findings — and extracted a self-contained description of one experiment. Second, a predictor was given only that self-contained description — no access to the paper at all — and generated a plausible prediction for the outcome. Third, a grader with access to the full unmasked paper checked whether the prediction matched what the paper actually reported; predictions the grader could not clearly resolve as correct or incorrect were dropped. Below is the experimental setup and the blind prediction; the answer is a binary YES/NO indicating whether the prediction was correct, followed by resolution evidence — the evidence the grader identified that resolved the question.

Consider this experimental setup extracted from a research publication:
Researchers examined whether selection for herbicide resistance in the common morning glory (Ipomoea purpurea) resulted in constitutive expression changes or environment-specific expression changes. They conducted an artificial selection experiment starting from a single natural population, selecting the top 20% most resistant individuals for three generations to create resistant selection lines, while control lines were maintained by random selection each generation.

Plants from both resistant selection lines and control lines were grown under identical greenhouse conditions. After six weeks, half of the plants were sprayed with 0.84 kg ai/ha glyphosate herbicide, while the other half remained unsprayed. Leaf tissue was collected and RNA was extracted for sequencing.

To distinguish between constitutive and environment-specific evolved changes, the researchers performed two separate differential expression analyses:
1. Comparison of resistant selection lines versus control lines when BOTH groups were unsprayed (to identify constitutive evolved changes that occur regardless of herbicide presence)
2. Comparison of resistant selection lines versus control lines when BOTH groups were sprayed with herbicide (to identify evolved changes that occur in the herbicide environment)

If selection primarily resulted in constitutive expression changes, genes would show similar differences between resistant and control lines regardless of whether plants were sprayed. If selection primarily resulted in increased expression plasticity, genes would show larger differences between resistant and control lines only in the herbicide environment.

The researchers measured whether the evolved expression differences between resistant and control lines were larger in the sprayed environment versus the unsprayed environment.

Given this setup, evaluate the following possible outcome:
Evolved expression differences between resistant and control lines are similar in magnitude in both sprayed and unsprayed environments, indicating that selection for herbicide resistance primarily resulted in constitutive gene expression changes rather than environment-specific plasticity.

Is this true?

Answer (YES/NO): NO